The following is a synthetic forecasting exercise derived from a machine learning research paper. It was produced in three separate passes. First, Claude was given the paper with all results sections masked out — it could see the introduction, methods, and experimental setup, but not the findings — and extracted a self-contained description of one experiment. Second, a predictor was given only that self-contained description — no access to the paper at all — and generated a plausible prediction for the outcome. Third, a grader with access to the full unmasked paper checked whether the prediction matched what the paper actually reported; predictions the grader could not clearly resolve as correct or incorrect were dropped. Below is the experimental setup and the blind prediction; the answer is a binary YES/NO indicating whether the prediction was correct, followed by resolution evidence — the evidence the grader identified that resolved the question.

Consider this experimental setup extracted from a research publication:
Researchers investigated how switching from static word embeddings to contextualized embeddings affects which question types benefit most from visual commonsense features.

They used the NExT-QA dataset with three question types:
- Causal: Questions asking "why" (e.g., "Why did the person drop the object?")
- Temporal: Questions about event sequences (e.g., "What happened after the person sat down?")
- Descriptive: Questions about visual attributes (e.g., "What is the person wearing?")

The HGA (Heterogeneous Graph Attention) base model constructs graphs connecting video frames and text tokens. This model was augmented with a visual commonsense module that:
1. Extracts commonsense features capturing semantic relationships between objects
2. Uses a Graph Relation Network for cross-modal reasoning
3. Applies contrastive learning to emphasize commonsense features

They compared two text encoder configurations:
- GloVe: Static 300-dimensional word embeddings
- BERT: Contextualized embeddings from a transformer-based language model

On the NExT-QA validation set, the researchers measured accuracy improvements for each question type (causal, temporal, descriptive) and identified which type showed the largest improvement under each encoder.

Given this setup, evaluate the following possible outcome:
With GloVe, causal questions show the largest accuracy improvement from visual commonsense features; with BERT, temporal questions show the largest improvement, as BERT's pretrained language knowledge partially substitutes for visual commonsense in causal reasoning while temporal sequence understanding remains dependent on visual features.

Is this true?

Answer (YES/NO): NO